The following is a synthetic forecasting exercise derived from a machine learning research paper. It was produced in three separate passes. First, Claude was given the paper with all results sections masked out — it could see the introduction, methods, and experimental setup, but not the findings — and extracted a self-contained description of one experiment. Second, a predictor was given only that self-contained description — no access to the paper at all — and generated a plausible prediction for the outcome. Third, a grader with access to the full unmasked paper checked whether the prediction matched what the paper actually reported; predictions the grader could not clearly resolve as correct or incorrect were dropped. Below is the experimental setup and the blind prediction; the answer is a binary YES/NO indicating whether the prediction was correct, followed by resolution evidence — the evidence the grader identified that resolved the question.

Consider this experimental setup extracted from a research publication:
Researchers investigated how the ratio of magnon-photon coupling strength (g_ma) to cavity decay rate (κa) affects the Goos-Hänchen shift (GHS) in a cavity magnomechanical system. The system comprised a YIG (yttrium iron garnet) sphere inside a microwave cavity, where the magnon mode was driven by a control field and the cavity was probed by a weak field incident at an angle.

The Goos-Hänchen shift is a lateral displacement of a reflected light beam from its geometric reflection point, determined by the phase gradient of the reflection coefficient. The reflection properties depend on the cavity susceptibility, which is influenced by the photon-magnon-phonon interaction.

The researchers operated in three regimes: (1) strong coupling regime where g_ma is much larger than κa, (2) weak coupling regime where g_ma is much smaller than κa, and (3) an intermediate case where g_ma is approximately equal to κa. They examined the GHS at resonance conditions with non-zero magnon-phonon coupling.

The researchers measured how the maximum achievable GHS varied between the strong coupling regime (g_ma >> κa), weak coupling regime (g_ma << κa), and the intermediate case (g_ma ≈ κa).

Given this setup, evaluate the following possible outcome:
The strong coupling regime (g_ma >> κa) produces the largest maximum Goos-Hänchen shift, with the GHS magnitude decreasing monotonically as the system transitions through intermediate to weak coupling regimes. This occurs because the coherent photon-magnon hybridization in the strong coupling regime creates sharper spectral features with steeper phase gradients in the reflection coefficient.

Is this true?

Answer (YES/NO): NO